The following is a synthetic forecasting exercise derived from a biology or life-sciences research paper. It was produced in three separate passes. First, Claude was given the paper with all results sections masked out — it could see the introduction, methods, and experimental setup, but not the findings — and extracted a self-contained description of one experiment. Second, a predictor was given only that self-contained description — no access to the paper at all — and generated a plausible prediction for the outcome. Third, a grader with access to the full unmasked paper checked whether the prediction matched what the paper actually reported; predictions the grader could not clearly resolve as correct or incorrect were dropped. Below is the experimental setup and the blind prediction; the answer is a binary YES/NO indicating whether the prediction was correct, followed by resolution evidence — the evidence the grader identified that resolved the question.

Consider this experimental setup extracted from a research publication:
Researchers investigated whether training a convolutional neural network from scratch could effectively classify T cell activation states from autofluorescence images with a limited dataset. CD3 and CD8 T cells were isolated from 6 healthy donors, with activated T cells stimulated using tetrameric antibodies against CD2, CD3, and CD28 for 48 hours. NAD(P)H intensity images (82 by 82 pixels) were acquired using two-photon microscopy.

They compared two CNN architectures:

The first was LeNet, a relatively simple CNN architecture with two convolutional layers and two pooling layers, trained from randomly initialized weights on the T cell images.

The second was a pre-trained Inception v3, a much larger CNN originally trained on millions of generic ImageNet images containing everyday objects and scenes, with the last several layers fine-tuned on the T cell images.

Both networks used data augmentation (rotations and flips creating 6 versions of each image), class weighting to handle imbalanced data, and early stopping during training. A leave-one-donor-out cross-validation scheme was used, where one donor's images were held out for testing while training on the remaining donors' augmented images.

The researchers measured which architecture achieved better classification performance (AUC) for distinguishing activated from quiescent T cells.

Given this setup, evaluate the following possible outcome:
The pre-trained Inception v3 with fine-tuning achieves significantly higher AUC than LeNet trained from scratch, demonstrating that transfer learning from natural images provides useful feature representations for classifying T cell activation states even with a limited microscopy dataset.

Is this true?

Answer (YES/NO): YES